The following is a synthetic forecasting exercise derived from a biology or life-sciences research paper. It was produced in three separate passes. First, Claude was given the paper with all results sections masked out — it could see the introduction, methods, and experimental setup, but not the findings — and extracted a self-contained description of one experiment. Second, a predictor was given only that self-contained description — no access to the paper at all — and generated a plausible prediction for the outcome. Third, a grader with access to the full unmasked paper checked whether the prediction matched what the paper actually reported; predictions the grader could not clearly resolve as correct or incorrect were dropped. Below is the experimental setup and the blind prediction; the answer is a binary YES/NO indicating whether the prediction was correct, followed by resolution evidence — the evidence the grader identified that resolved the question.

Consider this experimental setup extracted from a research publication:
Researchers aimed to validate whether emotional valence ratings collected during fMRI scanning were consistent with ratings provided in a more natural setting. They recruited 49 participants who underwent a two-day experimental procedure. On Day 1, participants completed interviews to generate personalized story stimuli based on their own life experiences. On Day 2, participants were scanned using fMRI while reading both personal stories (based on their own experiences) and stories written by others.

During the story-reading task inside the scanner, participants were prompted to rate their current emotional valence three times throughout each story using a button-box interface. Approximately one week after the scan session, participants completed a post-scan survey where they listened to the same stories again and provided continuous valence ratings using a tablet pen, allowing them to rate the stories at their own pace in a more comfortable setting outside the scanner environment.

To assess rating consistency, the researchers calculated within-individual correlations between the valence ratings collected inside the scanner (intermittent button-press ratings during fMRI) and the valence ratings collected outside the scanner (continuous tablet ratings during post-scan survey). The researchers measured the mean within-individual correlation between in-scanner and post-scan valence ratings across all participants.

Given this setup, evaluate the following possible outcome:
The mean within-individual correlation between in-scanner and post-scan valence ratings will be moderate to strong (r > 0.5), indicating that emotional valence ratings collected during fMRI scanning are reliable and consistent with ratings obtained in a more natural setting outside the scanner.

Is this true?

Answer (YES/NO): YES